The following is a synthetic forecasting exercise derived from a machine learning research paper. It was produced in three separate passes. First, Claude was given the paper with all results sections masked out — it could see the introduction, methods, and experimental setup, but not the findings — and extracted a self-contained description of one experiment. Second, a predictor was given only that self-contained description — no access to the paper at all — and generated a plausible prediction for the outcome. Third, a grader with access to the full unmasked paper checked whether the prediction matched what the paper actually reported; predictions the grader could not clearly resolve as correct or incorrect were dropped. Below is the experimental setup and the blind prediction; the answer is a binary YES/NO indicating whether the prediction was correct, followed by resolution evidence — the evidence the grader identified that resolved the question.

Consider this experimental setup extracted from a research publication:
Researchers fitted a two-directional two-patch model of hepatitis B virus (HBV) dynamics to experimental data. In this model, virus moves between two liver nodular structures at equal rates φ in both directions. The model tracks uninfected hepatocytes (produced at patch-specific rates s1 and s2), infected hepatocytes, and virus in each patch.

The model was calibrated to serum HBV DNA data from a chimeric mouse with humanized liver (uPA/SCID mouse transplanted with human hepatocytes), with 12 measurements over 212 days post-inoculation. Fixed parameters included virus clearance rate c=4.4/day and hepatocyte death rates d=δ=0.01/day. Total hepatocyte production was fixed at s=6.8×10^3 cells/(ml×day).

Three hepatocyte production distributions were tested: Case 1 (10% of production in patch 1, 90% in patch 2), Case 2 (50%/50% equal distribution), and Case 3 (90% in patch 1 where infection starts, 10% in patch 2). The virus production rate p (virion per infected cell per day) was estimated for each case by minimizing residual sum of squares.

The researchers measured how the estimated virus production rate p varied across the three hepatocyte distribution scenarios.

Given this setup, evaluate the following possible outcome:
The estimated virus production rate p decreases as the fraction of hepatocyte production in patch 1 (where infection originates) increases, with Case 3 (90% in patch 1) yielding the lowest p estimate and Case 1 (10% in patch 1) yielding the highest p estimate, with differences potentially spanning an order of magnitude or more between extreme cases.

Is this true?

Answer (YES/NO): NO